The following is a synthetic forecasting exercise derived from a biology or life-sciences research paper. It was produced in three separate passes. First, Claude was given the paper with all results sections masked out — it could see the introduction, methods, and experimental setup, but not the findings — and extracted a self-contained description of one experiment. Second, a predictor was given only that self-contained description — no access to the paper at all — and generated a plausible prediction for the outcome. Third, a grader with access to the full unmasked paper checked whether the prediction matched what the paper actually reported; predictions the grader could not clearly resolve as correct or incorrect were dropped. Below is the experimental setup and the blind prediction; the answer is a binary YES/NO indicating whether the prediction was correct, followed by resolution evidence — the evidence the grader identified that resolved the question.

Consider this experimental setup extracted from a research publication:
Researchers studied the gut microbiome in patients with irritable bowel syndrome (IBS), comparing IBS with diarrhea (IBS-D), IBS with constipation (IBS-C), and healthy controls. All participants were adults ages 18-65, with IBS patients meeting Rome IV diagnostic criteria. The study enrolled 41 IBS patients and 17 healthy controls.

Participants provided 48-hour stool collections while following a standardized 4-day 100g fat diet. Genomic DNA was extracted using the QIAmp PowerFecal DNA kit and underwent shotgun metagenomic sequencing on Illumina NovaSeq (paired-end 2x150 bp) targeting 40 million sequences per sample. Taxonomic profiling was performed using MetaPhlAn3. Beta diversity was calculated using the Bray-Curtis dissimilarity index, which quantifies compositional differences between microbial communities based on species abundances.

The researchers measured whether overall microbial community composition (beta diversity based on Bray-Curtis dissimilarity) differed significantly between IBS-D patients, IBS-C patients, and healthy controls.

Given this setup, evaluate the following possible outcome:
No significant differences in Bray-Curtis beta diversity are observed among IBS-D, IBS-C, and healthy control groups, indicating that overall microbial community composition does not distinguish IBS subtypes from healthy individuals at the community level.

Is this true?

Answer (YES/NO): NO